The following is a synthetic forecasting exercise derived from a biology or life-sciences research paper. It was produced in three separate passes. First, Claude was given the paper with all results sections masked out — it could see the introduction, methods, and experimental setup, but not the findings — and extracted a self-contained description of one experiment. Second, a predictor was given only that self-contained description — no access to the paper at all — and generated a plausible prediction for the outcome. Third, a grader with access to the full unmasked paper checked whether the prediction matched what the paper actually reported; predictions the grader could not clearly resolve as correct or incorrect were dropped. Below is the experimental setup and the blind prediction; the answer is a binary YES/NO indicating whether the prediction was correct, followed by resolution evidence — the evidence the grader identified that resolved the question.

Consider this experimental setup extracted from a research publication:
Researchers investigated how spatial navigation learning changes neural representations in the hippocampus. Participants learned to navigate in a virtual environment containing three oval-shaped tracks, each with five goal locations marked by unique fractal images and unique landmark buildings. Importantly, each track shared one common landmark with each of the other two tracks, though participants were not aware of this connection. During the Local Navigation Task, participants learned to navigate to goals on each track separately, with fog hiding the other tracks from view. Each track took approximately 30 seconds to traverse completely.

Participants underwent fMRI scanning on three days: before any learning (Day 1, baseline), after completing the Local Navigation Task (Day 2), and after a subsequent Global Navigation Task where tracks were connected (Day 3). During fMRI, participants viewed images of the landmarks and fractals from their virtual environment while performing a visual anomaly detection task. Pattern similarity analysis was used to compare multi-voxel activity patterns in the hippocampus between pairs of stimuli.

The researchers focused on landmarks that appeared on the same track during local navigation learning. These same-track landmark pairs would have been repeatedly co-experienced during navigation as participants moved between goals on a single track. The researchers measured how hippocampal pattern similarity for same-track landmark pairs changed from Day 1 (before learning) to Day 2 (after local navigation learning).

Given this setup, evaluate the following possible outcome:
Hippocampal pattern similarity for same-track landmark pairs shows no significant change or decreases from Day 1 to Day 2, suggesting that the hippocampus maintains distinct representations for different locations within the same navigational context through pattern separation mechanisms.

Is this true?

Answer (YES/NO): YES